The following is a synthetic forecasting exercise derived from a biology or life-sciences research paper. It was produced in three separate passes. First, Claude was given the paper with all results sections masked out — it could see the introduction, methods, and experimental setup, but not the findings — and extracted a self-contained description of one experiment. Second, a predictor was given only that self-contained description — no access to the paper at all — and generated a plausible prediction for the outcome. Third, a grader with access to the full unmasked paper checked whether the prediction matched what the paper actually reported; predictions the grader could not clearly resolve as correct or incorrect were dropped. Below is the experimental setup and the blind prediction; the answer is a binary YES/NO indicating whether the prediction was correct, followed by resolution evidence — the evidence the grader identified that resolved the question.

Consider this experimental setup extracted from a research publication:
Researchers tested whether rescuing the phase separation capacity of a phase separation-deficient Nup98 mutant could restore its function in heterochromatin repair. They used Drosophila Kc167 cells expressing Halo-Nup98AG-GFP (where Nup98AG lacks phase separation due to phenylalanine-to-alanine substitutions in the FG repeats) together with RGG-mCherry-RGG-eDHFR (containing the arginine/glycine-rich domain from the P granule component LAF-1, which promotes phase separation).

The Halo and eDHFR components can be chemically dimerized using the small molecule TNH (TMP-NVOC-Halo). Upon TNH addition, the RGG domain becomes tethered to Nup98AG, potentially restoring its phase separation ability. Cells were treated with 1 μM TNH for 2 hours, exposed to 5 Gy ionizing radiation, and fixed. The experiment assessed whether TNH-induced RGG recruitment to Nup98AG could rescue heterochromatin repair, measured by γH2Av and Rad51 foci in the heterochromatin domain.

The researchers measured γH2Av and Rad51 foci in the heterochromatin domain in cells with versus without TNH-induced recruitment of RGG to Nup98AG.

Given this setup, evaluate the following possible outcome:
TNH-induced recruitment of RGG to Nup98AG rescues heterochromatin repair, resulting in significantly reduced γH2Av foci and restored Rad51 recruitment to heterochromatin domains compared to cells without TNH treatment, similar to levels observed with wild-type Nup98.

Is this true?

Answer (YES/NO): NO